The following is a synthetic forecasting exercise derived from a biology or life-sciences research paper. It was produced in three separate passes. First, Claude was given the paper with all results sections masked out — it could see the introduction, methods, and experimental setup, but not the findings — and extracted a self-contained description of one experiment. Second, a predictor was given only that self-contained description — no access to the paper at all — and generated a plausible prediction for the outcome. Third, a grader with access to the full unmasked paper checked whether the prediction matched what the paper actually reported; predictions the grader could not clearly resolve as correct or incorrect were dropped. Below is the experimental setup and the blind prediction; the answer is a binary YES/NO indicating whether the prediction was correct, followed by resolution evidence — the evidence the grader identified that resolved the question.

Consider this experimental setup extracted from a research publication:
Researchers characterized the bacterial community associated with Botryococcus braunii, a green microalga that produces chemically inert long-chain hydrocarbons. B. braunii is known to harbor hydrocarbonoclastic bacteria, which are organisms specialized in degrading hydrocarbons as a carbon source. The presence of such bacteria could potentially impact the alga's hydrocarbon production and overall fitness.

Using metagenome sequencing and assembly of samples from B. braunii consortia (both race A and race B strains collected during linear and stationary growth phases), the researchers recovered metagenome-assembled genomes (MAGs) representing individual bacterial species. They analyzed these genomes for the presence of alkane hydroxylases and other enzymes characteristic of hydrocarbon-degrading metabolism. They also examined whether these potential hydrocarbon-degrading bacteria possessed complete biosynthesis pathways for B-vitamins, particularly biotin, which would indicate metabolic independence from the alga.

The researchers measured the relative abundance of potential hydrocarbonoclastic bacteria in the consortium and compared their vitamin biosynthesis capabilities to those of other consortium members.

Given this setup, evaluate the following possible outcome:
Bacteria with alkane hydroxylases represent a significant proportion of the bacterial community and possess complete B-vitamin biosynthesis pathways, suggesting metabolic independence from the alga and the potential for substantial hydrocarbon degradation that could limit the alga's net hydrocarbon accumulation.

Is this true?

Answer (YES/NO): NO